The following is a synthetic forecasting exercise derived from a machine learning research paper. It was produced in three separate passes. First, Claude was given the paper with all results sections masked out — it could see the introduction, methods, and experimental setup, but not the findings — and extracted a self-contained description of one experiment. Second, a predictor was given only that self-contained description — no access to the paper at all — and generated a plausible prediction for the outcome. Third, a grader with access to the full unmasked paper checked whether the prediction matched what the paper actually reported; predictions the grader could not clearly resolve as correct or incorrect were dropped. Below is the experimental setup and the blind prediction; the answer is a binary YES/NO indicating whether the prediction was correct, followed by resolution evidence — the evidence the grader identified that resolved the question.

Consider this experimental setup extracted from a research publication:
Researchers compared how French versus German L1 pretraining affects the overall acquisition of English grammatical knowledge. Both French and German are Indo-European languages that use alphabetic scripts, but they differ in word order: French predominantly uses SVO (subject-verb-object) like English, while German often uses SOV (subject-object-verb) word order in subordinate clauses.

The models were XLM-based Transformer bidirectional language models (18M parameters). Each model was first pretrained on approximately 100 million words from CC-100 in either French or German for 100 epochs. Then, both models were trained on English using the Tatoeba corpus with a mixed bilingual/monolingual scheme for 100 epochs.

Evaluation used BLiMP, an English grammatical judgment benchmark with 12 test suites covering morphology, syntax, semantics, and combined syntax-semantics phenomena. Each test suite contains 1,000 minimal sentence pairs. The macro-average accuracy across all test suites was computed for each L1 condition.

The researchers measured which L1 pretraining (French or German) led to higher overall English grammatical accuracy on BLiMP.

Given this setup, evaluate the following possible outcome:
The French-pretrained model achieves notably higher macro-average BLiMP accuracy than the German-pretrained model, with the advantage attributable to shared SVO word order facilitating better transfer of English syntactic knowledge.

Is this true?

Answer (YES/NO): NO